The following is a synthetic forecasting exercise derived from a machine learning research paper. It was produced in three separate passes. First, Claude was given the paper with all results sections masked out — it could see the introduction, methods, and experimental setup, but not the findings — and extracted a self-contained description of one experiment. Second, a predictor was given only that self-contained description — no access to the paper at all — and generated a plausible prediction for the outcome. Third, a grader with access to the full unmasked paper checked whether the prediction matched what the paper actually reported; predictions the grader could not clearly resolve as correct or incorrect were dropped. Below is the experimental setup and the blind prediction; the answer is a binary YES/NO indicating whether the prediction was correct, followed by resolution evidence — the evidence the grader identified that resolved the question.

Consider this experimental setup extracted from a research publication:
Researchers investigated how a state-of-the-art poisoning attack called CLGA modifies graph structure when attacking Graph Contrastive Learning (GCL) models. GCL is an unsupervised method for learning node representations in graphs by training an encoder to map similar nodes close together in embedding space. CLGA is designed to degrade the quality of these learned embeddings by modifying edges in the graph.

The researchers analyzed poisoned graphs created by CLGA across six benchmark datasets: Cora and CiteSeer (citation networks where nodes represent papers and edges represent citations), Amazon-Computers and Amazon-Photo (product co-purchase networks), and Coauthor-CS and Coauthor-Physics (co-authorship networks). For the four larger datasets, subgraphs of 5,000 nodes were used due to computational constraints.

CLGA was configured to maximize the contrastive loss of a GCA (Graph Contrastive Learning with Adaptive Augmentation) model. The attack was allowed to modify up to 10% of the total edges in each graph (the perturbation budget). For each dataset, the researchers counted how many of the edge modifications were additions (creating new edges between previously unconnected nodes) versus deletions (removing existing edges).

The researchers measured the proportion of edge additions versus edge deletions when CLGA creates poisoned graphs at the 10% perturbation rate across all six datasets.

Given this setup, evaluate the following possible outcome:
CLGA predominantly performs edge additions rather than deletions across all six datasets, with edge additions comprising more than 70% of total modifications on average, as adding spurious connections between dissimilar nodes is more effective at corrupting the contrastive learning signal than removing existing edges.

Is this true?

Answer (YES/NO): YES